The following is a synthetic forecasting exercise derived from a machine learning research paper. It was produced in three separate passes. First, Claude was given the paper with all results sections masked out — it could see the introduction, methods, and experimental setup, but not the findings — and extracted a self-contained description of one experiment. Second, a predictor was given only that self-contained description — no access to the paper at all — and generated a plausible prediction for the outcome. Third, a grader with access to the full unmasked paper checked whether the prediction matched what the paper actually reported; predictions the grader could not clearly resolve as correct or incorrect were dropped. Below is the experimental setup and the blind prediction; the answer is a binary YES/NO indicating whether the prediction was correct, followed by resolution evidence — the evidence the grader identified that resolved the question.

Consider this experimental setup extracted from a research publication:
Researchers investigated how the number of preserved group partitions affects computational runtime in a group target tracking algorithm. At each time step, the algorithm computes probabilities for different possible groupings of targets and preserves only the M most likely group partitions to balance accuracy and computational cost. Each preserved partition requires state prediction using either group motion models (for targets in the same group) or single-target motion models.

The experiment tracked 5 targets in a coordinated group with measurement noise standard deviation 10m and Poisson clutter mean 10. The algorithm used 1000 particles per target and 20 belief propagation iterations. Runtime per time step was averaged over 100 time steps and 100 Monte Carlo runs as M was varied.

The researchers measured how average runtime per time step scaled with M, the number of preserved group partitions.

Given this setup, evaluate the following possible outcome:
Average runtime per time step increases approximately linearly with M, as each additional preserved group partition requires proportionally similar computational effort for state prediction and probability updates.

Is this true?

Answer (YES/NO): YES